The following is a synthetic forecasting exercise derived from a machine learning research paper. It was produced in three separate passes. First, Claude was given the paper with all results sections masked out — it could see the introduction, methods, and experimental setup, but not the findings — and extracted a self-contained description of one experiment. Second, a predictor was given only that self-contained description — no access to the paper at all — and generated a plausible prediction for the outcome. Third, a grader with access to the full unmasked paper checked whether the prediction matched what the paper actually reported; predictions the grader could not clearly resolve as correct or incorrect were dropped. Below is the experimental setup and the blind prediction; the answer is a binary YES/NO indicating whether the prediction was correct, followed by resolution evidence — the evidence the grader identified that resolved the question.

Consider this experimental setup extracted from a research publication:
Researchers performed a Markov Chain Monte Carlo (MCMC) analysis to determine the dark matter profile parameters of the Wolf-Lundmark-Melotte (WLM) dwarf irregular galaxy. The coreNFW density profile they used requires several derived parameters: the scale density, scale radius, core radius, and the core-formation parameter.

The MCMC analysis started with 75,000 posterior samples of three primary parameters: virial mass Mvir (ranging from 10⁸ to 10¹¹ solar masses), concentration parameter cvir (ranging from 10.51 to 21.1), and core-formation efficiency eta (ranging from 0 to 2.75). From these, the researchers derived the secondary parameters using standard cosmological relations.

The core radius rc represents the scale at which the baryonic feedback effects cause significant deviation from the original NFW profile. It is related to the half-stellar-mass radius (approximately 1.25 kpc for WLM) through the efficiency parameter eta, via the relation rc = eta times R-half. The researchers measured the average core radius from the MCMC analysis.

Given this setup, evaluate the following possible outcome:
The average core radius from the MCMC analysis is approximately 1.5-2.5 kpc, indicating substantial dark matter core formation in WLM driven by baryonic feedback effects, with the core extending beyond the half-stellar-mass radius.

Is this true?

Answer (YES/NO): YES